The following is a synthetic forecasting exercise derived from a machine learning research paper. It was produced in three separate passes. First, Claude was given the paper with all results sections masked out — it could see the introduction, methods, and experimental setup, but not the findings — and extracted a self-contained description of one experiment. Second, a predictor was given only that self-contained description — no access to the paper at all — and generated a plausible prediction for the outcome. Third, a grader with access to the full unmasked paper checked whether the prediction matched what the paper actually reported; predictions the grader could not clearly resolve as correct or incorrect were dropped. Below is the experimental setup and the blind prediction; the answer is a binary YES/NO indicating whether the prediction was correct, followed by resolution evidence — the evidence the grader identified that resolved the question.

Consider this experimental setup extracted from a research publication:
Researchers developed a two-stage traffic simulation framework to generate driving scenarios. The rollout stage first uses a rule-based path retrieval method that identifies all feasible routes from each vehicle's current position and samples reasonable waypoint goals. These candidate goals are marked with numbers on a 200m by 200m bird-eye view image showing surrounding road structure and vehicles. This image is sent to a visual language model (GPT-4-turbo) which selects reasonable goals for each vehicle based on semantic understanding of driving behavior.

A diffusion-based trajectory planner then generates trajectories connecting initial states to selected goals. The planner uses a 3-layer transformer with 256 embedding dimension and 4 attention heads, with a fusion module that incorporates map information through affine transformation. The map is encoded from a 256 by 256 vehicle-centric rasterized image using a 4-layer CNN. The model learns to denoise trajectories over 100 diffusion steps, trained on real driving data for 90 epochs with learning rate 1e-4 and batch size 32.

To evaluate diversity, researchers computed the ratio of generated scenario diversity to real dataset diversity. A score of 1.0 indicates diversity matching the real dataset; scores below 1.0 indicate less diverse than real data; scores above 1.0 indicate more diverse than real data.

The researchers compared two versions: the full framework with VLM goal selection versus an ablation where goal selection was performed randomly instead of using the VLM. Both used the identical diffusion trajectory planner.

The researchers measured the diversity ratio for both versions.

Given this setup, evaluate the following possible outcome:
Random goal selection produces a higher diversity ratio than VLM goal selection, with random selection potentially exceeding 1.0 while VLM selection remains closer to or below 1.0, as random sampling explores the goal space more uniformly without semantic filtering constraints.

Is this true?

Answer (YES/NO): YES